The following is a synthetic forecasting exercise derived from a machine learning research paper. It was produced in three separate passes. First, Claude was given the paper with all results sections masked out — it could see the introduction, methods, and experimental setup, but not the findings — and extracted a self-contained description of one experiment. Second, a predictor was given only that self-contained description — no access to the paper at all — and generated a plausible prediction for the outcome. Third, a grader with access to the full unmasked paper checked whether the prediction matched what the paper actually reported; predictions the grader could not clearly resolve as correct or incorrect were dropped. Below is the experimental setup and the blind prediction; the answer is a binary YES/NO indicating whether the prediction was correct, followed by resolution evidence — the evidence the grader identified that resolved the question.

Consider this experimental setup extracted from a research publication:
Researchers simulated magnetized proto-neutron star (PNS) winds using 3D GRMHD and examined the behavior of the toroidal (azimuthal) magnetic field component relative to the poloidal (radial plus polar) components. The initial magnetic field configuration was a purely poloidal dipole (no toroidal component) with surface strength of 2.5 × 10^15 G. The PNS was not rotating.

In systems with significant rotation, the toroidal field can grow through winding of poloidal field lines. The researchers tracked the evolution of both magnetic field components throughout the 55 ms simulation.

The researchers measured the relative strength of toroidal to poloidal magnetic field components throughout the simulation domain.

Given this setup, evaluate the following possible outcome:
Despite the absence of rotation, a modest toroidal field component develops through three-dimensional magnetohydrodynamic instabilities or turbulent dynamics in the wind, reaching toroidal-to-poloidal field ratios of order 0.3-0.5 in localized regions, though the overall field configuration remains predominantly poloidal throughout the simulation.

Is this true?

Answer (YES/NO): NO